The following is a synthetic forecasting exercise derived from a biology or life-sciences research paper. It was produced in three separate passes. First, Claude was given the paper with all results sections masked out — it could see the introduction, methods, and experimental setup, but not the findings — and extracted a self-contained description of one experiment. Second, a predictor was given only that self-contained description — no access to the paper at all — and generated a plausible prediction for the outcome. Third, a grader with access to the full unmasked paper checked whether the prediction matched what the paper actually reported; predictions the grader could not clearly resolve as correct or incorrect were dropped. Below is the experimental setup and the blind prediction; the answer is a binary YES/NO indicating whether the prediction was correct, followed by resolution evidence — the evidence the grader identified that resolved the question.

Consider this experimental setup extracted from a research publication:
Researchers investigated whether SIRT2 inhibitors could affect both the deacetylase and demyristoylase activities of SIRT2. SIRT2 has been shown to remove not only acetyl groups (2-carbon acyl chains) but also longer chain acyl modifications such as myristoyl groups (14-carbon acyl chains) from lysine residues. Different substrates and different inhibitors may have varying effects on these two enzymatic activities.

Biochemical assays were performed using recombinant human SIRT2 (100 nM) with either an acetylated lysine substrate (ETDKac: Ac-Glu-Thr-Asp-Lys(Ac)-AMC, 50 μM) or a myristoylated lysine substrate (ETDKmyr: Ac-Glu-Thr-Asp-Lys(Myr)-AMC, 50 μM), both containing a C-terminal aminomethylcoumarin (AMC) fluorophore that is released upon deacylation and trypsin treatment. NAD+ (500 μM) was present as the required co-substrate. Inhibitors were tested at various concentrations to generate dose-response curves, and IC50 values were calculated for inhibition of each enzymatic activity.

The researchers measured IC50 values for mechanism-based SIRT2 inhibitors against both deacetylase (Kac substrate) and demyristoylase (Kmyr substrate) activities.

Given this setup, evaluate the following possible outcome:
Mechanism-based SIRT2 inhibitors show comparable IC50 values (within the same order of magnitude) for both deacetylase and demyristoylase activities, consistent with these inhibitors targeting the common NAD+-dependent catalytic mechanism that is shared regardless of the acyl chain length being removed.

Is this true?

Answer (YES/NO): NO